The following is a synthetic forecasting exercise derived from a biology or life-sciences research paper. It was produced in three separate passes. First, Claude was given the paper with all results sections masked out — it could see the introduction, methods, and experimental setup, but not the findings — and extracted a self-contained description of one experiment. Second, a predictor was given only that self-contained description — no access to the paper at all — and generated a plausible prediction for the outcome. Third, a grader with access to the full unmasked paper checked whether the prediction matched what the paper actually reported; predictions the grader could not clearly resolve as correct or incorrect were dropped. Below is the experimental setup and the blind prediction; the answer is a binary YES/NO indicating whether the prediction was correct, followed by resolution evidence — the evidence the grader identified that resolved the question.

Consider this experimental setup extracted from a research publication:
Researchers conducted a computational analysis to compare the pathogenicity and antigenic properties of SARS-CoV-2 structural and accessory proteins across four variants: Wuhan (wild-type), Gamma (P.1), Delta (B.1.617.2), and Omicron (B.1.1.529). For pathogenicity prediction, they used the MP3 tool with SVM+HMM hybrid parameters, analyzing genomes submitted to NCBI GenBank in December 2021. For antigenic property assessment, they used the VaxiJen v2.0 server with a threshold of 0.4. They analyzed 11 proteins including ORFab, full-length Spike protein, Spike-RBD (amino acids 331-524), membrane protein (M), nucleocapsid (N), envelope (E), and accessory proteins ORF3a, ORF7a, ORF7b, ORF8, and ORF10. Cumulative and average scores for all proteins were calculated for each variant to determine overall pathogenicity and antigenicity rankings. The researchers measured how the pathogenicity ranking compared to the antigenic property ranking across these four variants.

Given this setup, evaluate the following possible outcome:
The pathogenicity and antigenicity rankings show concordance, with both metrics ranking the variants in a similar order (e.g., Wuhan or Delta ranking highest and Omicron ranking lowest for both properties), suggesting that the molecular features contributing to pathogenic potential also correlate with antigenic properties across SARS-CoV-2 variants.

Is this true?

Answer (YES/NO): NO